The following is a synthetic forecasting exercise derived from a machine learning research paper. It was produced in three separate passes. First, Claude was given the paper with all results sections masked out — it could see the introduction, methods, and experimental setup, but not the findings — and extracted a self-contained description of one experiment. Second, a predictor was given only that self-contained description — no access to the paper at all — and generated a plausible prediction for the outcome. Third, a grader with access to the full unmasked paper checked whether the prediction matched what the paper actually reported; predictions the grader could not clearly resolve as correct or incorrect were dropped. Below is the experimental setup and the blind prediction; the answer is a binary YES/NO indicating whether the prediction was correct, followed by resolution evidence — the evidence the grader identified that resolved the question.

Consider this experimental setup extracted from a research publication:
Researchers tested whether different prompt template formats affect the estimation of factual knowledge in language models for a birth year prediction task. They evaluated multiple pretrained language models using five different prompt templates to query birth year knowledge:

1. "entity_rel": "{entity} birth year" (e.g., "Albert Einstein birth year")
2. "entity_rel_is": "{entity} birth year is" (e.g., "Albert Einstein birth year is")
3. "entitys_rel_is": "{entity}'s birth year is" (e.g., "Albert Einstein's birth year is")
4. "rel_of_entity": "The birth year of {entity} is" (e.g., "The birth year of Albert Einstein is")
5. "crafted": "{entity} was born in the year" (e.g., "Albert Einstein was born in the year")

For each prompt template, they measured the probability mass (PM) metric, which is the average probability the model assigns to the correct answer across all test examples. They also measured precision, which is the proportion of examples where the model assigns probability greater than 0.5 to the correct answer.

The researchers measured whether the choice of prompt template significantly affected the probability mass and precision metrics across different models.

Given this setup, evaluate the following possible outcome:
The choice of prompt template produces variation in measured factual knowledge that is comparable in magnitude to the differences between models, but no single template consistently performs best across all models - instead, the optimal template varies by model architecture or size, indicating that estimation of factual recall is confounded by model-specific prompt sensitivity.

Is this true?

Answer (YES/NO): NO